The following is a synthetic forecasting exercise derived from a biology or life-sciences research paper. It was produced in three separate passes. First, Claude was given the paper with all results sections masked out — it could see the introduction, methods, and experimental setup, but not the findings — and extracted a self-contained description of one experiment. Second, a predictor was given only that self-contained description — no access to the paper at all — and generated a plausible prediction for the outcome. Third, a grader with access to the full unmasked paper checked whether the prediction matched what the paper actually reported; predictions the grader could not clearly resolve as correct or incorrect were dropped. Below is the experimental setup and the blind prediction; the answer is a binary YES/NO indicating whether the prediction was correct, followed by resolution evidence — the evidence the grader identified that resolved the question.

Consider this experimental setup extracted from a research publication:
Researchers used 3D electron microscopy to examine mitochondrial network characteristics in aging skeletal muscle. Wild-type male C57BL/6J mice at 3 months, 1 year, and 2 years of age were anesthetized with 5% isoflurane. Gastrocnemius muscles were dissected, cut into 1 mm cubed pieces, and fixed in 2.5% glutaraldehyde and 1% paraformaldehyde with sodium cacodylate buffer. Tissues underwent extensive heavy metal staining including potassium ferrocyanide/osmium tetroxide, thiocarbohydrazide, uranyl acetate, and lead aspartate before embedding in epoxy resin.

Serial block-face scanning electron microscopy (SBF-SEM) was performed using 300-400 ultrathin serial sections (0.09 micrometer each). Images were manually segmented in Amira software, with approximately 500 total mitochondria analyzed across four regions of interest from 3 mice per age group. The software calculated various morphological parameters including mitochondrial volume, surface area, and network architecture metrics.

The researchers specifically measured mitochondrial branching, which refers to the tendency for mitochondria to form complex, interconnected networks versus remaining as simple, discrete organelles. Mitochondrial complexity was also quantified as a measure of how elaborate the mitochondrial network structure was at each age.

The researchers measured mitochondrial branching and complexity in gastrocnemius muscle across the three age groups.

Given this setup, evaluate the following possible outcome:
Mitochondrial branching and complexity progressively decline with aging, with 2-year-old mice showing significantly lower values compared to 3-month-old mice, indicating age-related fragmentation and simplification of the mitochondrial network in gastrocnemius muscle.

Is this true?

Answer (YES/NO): YES